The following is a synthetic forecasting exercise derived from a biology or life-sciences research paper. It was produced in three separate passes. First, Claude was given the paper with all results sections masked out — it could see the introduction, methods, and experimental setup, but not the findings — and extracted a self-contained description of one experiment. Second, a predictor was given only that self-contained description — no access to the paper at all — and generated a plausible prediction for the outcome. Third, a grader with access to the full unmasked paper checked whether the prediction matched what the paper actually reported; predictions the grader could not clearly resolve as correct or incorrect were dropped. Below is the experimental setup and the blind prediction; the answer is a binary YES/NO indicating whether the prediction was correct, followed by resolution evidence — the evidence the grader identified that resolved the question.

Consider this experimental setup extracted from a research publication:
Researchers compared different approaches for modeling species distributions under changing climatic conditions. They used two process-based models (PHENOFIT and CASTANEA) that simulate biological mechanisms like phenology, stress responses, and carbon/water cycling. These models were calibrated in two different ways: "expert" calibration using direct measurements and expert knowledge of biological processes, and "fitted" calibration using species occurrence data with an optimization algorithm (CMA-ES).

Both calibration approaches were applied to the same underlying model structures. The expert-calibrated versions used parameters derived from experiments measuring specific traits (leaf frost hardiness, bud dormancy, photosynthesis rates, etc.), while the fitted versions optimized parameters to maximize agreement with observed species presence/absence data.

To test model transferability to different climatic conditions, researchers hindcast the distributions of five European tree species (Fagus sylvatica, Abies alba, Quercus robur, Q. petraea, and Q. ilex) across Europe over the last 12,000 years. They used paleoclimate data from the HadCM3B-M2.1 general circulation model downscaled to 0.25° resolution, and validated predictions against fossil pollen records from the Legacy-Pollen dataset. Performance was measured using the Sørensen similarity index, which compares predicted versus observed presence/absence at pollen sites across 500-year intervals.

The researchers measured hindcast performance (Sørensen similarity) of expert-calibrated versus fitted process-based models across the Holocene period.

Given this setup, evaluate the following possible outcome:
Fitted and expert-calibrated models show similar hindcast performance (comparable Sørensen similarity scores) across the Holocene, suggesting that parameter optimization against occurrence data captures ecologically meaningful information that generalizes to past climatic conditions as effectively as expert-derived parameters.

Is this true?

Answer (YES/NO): NO